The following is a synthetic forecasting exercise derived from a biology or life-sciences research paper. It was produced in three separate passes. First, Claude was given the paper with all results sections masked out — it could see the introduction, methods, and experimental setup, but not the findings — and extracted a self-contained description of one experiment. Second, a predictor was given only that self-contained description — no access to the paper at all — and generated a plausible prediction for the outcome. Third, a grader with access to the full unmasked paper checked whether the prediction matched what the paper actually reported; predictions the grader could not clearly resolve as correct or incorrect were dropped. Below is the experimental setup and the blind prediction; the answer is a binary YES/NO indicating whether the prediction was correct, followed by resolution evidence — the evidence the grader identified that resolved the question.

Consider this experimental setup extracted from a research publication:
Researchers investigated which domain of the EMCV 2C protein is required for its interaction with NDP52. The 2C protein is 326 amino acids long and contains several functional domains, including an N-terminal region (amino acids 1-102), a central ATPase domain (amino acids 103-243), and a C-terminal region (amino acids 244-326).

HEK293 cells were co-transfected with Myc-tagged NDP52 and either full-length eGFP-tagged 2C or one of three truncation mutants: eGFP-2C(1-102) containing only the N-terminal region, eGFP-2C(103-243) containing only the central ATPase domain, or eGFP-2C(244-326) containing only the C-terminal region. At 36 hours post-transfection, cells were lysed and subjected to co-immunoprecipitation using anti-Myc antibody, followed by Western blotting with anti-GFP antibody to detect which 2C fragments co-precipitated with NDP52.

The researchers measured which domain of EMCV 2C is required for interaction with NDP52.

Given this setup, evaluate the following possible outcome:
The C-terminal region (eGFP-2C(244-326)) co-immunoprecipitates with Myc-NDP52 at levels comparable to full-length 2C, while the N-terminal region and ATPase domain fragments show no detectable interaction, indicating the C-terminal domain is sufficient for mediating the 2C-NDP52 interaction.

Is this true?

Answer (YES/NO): NO